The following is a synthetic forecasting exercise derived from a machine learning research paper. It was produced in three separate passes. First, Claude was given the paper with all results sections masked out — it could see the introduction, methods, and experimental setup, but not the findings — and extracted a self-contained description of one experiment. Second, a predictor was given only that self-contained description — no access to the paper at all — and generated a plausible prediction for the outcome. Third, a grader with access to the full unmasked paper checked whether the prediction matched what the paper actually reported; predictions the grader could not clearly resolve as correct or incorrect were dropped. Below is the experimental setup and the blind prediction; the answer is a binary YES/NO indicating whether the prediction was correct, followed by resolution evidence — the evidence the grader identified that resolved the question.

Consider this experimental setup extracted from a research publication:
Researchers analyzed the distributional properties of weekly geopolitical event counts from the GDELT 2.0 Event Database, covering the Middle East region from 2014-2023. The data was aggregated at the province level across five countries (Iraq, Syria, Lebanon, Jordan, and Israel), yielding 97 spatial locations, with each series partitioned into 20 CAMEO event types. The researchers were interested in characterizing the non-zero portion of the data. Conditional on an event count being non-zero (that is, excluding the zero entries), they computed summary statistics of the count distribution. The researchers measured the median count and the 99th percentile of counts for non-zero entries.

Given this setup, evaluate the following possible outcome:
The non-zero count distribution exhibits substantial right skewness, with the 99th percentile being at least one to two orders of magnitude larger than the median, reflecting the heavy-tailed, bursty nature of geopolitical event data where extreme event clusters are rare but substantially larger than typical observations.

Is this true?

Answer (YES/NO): YES